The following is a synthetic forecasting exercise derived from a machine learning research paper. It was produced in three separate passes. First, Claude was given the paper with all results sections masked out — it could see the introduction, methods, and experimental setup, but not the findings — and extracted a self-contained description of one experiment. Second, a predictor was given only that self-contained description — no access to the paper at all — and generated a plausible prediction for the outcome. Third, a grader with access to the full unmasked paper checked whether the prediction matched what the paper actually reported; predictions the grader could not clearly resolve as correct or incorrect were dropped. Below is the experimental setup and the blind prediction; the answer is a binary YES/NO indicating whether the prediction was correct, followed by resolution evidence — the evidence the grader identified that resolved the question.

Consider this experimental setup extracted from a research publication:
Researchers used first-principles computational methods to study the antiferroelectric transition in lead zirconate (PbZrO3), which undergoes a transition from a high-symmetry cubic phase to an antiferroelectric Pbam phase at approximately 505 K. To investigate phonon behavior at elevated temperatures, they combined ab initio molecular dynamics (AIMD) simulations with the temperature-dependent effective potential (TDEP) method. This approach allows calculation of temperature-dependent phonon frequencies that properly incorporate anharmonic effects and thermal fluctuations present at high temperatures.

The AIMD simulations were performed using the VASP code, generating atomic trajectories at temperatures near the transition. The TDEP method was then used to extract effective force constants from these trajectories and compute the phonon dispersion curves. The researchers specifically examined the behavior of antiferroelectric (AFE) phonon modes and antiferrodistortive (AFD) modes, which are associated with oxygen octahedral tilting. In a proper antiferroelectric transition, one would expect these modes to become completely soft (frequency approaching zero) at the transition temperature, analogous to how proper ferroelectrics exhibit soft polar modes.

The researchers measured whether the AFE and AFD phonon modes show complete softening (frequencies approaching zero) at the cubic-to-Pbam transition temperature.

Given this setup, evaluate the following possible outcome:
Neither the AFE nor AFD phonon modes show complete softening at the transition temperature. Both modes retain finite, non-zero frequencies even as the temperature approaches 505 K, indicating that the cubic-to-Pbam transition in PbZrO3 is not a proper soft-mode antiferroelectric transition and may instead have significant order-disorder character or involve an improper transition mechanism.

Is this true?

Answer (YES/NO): YES